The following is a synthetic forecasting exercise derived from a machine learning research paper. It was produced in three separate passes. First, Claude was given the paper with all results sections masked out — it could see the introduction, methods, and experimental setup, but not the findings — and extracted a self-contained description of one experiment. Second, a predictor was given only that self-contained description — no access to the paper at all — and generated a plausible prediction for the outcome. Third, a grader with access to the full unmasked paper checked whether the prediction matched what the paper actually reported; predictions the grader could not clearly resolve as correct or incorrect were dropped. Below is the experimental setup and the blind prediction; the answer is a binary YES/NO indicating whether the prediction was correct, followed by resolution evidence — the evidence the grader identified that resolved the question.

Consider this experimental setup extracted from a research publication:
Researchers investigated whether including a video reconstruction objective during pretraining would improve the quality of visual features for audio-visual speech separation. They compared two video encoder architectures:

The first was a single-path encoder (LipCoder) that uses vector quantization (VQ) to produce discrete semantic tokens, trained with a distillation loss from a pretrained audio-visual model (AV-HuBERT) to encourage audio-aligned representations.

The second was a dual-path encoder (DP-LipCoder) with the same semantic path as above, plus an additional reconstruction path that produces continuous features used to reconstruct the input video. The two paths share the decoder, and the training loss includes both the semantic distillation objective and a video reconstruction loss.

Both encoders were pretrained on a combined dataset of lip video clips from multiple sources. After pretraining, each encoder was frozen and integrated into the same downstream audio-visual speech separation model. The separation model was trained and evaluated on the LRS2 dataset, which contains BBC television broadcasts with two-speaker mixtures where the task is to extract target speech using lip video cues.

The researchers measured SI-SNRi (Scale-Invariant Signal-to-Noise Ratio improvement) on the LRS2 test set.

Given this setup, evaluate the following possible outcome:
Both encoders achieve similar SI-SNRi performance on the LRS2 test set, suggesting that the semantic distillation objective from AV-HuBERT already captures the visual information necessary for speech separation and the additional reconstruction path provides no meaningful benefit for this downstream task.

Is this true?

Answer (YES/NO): NO